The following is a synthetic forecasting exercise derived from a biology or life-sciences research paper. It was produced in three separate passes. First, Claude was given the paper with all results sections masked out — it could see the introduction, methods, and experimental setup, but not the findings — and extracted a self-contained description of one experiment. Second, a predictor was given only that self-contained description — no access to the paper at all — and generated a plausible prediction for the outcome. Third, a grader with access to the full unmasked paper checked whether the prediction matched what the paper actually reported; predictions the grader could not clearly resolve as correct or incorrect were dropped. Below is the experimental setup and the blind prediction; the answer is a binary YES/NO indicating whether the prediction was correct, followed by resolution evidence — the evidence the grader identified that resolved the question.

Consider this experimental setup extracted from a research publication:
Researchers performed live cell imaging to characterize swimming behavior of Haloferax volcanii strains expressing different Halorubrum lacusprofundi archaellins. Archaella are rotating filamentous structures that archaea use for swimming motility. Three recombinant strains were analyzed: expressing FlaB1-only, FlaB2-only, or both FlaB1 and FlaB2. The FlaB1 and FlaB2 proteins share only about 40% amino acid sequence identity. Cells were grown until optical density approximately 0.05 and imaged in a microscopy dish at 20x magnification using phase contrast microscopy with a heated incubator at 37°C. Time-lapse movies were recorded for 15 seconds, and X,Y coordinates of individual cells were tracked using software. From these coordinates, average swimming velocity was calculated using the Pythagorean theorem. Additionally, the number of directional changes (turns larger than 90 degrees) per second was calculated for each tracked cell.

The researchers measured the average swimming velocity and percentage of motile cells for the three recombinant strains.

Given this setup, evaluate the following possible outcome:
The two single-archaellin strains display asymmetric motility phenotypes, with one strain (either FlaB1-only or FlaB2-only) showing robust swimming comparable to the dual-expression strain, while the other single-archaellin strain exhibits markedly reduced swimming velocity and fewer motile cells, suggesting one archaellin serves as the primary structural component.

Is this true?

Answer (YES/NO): NO